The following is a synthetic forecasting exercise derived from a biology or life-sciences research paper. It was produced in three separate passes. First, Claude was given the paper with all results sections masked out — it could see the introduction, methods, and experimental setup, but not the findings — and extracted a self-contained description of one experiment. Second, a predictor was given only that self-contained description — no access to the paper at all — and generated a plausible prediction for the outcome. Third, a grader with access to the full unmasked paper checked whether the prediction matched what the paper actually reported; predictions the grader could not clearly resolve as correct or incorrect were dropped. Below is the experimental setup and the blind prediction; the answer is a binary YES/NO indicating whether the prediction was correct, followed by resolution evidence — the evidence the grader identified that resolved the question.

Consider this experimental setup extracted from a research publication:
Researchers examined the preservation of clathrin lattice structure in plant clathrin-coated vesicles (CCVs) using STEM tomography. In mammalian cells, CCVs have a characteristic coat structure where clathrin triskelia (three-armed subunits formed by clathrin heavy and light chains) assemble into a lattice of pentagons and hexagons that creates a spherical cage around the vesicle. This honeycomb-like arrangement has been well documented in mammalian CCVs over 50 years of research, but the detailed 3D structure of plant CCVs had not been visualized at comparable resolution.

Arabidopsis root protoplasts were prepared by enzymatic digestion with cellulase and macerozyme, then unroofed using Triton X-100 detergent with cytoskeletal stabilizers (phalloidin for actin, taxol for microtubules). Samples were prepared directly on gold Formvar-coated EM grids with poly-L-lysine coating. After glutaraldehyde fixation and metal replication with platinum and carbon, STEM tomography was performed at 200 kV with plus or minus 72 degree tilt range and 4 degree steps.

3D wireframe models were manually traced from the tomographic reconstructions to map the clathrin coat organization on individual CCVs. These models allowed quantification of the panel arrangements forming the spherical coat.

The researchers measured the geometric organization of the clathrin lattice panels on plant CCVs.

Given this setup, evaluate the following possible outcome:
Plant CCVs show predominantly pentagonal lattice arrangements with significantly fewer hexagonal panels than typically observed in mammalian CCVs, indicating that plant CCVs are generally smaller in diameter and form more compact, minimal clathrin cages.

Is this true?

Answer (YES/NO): NO